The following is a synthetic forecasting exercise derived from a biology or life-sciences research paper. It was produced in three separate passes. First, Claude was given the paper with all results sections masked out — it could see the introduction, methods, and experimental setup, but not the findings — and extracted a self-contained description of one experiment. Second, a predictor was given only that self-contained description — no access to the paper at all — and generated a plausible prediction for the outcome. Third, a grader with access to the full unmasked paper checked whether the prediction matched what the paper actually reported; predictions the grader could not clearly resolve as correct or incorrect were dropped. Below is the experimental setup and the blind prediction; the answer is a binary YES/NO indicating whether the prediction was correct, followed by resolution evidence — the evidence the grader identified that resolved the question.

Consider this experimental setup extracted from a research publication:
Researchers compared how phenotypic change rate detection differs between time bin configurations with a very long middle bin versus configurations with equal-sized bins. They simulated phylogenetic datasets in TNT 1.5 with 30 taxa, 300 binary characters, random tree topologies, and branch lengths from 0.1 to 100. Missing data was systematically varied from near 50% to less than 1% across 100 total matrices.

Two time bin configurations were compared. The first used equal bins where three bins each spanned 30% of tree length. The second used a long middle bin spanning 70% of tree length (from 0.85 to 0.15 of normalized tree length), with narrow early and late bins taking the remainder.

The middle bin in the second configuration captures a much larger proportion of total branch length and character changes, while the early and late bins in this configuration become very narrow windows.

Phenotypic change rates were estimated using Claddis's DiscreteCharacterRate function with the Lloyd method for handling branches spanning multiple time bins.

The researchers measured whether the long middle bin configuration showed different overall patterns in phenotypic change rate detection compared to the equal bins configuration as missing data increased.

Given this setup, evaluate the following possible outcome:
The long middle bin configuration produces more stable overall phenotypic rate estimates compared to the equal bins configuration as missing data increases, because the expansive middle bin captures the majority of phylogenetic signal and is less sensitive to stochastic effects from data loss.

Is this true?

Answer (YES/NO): NO